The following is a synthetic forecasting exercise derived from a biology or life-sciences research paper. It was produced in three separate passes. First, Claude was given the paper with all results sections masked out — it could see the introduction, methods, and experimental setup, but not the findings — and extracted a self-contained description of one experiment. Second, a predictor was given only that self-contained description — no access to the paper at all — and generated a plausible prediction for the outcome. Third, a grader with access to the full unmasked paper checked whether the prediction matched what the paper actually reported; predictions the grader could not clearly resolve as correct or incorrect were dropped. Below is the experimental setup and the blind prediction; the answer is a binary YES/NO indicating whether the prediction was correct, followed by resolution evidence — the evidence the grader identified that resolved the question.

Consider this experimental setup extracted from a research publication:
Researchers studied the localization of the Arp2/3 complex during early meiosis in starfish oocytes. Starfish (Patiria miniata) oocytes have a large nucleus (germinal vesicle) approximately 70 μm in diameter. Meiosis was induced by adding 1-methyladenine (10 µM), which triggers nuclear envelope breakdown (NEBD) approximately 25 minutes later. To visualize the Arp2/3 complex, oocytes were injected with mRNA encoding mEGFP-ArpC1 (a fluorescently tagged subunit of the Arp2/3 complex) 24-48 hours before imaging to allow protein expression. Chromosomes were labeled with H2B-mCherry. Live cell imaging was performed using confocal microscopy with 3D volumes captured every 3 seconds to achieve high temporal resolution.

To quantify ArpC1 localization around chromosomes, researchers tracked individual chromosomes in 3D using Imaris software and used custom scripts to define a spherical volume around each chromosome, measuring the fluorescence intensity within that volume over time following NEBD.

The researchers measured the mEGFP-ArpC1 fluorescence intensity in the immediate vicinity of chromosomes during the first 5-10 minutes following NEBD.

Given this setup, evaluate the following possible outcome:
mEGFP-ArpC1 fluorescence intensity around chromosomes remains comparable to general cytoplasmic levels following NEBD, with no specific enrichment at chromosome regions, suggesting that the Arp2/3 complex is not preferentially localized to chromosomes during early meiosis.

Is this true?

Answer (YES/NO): NO